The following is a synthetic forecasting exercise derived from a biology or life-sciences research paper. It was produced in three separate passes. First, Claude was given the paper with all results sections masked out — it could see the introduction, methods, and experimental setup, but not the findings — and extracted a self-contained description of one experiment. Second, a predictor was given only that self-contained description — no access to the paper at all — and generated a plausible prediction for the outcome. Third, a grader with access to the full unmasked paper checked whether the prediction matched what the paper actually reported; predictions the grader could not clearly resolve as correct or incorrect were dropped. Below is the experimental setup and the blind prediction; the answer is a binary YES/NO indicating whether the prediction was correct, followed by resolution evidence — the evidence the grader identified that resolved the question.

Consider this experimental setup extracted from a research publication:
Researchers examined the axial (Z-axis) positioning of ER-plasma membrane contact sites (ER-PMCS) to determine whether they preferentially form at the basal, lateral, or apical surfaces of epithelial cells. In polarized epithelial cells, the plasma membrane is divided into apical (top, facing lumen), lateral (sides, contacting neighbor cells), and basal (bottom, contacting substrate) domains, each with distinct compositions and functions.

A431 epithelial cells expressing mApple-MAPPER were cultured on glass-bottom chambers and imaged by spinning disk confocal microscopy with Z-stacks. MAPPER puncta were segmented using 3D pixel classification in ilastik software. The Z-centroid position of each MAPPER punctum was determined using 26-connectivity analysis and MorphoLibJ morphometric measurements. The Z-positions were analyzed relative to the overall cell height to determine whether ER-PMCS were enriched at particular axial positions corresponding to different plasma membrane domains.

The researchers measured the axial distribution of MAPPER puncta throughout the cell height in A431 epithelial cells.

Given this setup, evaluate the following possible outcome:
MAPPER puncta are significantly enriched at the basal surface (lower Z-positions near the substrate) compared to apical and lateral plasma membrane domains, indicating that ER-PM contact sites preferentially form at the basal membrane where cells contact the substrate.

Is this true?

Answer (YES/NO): NO